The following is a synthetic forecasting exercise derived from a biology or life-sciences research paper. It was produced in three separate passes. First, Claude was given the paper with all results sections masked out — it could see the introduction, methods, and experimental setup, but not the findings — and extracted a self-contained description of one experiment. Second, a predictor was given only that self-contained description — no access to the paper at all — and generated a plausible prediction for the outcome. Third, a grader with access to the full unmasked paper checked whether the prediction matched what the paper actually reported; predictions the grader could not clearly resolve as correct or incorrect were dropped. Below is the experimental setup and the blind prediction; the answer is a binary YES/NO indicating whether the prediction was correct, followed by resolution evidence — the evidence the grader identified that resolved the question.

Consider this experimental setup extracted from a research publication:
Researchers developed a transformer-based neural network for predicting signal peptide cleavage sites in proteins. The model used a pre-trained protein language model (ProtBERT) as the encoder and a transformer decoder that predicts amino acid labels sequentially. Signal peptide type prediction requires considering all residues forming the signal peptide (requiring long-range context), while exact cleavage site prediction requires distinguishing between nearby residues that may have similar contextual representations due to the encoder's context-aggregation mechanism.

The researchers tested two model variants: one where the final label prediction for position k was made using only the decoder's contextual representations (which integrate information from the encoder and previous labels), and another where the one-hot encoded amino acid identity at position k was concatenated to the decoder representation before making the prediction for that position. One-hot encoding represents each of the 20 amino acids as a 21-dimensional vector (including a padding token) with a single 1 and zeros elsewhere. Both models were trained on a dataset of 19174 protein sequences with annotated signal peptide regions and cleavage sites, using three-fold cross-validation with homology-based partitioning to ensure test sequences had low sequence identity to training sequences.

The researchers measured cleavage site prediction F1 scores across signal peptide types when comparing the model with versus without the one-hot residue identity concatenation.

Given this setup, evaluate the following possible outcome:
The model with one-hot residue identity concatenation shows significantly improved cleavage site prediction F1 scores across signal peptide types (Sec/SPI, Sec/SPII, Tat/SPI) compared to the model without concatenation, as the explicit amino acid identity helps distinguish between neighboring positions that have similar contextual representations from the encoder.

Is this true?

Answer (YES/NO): NO